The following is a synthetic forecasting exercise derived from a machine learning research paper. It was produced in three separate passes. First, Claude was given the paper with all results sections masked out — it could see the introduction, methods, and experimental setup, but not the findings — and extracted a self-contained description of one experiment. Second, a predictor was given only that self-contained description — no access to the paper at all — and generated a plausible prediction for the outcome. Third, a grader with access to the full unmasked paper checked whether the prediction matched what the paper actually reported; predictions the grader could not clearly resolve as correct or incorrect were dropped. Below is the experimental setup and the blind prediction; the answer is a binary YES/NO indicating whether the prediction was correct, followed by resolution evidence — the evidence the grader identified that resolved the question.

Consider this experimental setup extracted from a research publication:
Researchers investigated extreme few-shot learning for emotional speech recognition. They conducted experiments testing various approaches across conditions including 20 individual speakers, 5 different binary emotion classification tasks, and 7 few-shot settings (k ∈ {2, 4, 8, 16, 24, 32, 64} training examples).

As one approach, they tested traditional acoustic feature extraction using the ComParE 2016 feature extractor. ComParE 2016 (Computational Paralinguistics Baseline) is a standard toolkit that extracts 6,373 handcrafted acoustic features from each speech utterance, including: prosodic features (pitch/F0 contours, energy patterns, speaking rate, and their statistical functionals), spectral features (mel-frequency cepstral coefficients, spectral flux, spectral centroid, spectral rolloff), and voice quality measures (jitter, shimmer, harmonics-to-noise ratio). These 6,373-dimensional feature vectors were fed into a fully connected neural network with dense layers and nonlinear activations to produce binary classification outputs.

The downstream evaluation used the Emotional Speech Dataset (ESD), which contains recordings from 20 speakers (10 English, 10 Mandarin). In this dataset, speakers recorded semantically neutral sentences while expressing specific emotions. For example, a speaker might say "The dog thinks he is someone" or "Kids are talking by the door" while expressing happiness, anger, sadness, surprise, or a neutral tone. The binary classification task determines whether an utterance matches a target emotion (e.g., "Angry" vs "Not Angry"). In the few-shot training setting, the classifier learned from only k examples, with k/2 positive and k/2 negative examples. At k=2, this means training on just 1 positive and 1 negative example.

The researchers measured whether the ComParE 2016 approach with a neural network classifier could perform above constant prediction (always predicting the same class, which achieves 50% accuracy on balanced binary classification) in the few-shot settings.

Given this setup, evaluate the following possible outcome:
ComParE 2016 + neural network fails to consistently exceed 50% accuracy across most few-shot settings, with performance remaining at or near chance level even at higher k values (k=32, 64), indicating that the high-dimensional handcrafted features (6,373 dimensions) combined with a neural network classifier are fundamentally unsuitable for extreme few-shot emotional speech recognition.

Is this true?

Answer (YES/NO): YES